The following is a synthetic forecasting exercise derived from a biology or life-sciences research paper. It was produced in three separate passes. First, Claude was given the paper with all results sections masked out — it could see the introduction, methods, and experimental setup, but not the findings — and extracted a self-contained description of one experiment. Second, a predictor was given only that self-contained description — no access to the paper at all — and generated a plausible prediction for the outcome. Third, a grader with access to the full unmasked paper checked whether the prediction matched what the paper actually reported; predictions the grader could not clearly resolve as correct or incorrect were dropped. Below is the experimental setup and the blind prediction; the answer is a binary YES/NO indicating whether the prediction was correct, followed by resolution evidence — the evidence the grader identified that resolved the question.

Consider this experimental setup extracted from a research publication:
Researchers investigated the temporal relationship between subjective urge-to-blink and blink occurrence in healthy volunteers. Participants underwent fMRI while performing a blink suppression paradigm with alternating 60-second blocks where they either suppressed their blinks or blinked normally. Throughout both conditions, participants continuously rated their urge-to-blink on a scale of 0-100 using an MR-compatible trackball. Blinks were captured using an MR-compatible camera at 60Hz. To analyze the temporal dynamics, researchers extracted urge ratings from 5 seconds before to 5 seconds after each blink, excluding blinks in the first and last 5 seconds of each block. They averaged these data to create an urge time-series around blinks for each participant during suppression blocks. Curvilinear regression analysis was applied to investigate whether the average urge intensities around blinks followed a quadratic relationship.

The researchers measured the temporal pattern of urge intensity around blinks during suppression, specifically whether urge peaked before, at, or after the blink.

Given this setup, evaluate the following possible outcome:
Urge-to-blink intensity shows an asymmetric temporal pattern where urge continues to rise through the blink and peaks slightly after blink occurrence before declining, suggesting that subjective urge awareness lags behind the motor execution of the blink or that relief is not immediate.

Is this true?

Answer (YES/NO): NO